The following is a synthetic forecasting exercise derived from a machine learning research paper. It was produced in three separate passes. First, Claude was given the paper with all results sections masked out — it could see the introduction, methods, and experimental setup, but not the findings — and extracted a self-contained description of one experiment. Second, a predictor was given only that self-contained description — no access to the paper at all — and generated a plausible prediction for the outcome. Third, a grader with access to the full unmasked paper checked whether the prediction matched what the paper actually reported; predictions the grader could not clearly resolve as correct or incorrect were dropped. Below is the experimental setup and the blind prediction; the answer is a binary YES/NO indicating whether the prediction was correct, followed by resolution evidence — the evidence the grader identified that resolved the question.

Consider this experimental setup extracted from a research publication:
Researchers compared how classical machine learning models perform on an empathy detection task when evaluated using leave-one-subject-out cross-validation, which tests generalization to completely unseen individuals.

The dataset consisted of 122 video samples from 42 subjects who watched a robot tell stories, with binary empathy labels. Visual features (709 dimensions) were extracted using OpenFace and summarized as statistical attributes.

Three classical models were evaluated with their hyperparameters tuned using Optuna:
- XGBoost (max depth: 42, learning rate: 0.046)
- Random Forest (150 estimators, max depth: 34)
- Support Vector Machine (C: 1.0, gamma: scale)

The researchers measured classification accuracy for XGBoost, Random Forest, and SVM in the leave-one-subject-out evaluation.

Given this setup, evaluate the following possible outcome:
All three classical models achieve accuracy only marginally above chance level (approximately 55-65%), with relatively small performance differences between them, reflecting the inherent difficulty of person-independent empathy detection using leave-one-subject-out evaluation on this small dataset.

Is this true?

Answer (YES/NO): NO